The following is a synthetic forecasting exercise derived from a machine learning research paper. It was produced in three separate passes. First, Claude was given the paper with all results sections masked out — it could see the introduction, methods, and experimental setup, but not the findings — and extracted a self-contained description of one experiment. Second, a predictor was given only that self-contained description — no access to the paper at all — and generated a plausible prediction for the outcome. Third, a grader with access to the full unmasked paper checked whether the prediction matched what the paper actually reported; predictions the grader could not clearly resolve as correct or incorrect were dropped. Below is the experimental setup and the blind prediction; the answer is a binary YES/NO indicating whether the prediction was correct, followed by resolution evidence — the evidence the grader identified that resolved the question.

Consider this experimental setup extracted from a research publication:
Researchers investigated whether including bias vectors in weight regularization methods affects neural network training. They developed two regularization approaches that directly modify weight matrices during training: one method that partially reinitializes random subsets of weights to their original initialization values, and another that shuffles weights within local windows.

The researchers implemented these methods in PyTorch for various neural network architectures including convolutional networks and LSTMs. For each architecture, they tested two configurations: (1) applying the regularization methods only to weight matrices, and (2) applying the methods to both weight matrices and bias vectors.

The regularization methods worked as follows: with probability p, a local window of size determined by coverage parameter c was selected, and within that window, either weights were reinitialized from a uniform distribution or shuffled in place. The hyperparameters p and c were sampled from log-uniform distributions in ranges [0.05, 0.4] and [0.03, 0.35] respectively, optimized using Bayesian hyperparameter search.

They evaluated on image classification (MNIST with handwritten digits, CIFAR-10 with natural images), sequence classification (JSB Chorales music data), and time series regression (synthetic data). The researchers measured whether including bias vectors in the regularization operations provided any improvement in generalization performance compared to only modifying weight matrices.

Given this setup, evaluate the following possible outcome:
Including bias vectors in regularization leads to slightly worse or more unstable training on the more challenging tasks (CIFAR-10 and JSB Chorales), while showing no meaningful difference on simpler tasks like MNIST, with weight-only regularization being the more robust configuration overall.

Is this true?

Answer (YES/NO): NO